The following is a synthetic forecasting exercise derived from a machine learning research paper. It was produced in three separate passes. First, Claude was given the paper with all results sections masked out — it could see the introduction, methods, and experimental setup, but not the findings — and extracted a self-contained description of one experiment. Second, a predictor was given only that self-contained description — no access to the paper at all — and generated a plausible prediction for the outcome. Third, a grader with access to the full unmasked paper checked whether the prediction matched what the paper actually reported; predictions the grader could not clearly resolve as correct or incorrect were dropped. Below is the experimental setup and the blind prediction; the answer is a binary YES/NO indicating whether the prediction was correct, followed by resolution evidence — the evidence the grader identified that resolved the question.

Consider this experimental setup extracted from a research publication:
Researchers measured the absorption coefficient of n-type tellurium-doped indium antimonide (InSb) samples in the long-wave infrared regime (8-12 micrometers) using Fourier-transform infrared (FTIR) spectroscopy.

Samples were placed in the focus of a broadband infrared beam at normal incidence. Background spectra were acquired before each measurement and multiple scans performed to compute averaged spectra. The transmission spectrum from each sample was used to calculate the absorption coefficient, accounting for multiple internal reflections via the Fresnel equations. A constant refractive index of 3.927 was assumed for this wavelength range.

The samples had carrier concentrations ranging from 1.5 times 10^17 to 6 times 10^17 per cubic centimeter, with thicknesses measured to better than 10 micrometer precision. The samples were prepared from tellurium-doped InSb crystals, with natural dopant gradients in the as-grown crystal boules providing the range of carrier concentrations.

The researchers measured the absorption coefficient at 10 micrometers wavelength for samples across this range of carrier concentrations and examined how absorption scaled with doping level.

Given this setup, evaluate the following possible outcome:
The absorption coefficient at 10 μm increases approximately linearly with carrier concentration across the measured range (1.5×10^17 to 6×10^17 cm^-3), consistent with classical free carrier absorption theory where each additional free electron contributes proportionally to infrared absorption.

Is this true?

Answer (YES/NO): YES